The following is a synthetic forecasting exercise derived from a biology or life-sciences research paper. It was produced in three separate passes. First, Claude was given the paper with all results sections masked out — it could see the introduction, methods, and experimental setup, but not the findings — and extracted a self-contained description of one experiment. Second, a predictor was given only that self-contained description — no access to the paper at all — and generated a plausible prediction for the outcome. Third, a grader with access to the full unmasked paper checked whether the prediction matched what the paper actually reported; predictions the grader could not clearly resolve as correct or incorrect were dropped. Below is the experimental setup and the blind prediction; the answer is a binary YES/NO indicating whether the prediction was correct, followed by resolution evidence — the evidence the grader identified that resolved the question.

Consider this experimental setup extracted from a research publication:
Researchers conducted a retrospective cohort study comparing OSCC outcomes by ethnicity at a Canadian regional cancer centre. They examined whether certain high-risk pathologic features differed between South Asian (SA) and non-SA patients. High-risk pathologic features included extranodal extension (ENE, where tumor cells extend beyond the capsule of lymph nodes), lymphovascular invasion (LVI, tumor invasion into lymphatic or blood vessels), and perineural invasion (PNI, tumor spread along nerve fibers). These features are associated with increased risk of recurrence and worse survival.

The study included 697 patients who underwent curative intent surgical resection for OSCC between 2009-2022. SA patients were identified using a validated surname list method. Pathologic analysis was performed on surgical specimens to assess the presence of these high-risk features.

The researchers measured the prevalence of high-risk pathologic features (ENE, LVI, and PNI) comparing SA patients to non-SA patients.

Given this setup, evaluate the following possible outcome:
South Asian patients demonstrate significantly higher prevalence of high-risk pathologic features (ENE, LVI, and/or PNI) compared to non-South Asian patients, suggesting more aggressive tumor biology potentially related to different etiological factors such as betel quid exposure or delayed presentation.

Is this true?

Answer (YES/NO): NO